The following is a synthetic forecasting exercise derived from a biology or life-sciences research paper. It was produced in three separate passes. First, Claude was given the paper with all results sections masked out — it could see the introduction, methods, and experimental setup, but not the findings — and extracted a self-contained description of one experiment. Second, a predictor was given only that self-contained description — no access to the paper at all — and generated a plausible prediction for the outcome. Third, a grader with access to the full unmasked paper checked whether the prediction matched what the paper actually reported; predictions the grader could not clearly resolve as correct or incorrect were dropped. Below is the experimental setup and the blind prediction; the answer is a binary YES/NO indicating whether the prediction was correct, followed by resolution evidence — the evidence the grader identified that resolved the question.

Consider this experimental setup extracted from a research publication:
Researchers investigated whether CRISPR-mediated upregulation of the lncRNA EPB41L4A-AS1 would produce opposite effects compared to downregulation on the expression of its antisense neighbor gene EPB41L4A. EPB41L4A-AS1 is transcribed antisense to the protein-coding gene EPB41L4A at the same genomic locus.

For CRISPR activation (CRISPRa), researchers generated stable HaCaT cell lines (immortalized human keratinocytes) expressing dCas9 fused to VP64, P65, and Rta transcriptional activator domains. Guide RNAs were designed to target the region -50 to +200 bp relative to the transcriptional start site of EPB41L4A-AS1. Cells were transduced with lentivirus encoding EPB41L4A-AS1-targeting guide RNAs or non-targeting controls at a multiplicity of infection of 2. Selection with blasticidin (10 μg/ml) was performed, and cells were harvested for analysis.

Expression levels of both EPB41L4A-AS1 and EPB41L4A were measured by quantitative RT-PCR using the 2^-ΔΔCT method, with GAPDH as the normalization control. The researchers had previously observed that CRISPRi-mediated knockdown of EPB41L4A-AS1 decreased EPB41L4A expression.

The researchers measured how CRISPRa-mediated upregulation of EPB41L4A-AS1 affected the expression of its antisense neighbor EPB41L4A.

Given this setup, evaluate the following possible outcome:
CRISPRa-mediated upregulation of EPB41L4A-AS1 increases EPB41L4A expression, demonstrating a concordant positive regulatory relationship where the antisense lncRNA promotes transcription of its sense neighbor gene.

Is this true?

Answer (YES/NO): YES